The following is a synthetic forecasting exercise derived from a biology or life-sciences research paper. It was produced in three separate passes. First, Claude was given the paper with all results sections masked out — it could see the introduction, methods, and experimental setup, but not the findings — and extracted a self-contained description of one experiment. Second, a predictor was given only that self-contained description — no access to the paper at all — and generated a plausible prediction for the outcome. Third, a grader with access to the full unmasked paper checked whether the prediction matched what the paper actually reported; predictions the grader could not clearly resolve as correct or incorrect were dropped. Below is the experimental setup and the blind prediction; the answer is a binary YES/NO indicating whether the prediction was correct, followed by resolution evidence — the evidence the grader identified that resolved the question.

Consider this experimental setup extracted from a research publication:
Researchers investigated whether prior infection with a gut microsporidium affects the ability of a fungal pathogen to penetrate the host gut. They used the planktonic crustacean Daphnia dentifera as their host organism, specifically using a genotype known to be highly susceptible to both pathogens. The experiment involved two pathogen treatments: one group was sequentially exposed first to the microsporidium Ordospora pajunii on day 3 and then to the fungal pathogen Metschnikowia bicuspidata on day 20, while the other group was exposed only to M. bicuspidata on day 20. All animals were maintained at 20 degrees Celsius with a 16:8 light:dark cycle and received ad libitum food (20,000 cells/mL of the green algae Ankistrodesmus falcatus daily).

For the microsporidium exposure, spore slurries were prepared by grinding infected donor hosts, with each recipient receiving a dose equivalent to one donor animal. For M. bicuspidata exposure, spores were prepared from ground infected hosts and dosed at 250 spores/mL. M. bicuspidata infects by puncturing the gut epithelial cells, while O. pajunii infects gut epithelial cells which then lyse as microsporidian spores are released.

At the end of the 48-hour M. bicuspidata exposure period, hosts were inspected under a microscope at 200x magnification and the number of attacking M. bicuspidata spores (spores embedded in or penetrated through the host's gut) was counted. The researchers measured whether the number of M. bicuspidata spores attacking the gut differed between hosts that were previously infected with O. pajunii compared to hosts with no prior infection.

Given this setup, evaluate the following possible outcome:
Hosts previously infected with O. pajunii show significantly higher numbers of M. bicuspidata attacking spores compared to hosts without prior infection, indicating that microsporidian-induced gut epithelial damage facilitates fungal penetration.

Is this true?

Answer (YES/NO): NO